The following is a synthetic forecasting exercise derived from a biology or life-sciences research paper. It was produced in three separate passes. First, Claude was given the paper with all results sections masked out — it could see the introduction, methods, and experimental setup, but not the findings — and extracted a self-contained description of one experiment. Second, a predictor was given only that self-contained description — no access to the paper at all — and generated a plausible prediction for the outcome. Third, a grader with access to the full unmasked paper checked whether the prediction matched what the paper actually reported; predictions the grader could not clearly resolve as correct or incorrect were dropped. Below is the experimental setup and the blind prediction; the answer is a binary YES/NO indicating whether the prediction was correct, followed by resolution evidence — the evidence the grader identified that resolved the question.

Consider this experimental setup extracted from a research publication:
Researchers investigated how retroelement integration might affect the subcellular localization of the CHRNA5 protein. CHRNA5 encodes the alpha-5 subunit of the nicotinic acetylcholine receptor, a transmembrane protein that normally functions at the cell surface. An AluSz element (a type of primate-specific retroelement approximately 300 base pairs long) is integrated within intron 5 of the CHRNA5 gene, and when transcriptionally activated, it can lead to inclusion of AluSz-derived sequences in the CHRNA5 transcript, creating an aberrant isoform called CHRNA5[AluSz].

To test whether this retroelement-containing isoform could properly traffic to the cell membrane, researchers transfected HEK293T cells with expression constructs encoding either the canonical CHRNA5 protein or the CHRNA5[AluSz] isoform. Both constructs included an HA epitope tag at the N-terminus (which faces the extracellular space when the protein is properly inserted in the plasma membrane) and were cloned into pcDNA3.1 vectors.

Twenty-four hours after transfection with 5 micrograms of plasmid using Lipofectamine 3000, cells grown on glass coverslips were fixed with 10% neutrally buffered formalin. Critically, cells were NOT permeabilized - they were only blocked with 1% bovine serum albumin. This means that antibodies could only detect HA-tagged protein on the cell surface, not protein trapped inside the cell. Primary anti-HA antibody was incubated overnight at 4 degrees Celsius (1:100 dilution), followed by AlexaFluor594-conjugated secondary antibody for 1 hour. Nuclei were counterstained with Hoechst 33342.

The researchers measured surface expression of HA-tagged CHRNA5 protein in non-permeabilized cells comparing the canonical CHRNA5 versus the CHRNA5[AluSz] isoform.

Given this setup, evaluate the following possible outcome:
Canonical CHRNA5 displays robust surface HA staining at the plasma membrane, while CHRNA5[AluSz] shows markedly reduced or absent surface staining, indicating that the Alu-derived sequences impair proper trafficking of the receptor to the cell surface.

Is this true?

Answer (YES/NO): NO